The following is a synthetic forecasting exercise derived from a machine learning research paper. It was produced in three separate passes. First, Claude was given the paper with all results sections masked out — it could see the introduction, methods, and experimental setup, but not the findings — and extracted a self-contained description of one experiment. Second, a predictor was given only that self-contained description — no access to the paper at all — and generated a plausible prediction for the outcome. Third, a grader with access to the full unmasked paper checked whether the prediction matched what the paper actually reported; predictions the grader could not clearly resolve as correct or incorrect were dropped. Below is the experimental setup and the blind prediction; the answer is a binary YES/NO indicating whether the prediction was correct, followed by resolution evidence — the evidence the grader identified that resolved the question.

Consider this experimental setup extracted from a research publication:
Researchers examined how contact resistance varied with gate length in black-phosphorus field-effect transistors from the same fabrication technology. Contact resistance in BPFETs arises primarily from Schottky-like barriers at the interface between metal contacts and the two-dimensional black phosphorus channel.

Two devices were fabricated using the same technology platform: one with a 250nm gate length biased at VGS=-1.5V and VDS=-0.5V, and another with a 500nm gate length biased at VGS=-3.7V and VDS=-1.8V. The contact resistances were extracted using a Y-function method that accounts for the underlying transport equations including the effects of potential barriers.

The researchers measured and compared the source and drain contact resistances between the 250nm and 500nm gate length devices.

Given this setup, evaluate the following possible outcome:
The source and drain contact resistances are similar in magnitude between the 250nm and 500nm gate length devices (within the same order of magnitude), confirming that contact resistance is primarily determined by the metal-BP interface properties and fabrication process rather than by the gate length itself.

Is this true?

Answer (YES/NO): NO